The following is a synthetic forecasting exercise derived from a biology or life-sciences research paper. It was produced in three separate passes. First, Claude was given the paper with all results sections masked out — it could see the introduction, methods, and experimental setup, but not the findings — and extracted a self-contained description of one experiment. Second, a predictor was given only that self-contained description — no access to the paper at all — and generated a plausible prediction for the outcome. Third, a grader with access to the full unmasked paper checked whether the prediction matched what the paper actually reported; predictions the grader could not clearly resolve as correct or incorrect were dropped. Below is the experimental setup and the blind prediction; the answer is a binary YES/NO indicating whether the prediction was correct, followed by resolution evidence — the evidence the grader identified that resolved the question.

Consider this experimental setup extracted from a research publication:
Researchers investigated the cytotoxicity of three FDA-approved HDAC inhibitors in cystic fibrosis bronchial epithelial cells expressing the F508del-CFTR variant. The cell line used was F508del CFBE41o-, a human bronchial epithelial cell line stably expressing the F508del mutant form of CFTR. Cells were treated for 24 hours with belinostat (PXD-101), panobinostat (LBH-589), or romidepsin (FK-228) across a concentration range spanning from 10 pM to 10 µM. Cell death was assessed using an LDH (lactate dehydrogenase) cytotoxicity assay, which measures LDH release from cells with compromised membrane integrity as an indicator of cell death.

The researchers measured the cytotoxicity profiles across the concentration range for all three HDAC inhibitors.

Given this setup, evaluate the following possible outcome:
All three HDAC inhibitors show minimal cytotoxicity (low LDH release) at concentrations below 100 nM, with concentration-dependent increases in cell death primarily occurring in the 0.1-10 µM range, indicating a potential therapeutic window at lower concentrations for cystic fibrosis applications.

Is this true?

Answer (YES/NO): NO